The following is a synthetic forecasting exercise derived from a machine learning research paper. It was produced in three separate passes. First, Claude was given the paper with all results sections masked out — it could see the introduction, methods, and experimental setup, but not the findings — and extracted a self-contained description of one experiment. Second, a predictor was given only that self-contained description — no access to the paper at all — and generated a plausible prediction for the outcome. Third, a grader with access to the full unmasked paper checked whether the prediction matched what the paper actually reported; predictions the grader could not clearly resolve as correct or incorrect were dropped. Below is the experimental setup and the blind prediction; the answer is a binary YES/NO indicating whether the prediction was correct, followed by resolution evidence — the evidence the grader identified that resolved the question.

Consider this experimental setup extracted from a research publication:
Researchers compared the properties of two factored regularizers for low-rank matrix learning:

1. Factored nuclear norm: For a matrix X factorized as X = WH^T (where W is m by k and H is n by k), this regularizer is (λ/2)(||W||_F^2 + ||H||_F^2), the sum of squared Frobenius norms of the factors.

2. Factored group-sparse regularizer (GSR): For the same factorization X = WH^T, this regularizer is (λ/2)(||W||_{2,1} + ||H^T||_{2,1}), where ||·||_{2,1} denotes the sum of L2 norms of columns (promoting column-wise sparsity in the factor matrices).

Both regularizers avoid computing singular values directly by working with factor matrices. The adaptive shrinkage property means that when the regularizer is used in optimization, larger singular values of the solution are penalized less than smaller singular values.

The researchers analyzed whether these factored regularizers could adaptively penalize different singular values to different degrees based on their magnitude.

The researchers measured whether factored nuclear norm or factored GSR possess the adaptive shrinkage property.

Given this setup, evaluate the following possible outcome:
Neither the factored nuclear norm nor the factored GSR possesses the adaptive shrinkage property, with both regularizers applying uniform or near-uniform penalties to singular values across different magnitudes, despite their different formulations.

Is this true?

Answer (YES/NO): YES